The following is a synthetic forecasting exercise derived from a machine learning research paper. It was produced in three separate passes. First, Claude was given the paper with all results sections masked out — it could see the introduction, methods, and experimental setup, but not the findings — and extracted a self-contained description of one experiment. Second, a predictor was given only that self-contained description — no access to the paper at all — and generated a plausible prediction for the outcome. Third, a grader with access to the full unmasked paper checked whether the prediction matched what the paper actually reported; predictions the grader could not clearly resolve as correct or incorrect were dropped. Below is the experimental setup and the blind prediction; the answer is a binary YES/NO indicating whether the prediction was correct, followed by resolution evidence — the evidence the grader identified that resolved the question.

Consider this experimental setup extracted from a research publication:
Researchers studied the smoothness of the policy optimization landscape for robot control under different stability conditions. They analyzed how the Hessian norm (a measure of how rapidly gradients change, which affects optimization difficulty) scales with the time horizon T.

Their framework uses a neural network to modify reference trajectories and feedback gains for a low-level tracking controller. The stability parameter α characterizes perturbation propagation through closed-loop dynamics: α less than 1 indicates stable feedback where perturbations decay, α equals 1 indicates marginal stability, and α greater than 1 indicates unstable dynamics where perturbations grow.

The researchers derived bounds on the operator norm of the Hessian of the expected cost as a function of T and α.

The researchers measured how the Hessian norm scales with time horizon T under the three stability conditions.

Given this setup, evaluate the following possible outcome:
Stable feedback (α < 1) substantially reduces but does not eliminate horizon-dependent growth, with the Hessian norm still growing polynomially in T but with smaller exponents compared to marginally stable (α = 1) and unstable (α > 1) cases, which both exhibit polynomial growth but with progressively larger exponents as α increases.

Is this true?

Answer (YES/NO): NO